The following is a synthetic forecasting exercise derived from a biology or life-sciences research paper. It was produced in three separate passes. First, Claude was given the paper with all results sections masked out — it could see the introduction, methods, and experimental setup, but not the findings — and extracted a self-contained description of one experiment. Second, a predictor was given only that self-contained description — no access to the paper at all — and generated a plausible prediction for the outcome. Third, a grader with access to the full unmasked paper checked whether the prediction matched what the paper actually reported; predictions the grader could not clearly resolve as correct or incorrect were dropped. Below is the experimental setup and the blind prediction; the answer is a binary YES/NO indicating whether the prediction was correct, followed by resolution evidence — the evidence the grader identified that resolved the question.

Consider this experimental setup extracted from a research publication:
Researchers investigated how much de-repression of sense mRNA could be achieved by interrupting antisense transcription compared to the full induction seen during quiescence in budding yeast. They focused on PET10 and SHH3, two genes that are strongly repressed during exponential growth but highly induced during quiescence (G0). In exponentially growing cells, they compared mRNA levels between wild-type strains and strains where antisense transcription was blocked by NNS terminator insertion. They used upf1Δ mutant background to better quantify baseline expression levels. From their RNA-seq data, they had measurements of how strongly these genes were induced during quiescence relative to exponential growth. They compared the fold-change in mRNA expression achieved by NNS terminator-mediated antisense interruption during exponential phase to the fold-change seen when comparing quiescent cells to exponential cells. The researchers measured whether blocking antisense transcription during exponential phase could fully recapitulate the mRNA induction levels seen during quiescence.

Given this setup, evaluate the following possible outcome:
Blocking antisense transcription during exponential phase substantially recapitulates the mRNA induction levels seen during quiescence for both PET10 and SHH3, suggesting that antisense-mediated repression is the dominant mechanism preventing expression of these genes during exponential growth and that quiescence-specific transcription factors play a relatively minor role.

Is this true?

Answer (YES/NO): NO